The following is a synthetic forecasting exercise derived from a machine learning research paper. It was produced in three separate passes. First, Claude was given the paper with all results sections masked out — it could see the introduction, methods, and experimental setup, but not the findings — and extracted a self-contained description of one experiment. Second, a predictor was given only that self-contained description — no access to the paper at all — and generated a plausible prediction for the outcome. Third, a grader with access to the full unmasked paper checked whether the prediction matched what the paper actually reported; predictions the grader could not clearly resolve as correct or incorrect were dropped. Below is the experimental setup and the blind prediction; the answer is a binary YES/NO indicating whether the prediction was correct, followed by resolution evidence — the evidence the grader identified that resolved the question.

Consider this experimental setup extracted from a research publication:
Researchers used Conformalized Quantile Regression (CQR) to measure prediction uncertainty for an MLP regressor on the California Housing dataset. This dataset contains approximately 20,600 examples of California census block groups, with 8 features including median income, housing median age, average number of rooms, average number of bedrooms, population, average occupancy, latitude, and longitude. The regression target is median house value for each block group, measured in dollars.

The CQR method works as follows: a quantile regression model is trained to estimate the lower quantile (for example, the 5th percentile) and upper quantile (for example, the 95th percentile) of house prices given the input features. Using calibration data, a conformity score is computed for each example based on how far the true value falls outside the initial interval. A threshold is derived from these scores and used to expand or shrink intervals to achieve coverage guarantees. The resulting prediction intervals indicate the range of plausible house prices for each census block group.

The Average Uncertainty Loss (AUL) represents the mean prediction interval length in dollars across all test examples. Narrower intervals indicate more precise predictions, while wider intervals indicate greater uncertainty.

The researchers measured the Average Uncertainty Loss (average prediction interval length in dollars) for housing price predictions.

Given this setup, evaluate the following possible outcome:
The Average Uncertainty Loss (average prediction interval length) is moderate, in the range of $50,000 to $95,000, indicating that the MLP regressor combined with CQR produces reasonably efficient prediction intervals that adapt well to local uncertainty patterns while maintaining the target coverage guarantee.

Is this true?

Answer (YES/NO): NO